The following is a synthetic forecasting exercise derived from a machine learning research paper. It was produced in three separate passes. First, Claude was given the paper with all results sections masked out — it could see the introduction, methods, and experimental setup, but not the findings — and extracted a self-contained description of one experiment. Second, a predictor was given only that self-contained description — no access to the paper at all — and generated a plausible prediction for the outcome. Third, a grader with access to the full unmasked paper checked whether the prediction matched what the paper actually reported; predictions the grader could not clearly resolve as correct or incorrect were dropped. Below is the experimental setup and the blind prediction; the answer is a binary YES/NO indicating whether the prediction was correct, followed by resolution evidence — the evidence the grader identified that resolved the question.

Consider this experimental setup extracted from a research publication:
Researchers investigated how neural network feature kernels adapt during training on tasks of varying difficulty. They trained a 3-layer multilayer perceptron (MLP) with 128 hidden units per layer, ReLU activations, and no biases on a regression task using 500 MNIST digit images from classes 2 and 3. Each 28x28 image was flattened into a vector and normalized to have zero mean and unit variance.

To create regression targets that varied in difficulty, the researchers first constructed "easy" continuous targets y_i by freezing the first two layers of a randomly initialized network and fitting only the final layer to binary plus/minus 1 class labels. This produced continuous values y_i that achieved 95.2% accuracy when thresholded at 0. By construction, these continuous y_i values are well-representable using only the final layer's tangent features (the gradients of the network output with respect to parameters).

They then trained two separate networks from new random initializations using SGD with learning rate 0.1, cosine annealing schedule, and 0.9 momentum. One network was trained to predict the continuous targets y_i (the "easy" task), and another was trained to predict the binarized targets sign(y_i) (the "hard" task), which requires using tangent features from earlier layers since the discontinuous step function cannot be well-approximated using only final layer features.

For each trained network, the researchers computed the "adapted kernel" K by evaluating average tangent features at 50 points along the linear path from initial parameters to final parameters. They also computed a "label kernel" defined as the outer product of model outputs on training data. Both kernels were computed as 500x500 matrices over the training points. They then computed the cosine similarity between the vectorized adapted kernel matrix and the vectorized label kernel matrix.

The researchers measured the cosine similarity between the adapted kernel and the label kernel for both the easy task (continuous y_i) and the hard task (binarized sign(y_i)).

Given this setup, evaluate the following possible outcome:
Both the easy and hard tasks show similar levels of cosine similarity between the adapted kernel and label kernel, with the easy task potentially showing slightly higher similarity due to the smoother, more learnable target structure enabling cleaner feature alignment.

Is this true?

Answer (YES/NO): NO